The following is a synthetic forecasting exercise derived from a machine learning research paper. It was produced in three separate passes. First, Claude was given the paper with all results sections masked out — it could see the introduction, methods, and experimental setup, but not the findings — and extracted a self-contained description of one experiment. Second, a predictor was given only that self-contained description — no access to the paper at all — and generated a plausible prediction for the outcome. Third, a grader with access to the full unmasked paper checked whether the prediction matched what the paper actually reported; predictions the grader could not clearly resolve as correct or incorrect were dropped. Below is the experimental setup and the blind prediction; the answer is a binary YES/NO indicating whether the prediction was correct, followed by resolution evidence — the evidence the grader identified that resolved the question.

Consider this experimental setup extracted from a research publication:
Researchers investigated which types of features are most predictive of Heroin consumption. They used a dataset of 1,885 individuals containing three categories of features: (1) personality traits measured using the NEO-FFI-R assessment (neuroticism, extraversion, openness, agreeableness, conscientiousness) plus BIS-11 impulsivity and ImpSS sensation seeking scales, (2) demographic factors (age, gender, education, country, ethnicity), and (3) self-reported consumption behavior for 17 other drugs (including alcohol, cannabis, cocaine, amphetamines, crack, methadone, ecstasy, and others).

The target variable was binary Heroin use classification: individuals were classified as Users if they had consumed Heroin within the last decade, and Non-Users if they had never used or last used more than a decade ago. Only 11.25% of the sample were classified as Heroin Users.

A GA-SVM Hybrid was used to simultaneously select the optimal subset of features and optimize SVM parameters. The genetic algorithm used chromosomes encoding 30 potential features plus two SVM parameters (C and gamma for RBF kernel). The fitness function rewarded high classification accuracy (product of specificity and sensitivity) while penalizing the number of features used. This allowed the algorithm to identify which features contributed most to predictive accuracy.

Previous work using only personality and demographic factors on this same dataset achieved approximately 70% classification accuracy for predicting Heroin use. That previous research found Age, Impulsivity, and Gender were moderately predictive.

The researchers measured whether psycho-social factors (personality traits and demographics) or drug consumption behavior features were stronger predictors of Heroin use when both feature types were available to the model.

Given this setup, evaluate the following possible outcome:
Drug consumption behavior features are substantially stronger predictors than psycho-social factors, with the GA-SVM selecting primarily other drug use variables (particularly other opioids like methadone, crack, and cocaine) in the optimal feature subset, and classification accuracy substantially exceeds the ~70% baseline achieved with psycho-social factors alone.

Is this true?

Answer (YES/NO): YES